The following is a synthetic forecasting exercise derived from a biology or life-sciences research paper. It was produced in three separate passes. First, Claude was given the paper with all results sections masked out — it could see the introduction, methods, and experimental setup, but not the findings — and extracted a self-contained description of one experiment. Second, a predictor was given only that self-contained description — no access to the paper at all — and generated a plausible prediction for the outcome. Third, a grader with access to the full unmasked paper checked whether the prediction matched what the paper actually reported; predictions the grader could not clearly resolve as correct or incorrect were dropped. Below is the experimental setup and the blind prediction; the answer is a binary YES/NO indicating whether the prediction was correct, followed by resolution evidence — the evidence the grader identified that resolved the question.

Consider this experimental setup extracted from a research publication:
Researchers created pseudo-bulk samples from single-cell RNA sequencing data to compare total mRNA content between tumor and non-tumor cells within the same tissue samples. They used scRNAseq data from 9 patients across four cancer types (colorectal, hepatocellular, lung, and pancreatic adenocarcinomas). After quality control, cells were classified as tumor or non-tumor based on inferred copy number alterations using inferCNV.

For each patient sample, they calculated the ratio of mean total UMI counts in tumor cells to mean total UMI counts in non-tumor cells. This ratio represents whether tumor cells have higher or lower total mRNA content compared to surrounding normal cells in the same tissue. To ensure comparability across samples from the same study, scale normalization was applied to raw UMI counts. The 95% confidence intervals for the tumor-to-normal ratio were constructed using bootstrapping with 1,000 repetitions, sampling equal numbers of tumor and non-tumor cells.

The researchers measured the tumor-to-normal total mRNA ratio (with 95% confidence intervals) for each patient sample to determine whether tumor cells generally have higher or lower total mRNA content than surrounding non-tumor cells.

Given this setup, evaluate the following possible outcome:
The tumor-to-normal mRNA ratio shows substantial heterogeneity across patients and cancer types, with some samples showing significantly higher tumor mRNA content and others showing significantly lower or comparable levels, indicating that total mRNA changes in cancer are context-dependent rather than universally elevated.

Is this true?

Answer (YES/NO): YES